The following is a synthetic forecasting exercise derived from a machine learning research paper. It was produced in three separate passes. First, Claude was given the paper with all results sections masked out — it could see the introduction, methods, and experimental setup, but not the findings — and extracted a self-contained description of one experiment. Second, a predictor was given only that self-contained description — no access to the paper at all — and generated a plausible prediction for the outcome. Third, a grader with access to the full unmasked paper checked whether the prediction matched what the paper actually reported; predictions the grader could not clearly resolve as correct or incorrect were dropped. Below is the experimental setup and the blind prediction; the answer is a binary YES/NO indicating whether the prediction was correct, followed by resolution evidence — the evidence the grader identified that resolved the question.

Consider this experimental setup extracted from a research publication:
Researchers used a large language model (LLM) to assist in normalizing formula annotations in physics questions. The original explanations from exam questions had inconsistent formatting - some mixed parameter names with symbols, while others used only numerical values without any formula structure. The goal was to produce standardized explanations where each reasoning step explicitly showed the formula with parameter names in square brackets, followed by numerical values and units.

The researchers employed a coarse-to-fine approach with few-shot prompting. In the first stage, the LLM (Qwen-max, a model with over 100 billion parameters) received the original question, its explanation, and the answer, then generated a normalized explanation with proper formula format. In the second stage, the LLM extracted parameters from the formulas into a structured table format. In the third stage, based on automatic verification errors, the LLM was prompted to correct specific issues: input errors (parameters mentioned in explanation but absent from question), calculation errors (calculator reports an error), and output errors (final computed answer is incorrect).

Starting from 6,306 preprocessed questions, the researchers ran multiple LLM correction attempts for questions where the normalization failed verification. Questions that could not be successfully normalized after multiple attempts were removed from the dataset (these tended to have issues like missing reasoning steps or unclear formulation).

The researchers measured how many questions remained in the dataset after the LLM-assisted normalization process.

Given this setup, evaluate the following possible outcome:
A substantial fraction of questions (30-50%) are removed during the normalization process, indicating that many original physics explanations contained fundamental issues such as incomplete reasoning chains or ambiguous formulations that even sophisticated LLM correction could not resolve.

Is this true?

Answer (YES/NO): NO